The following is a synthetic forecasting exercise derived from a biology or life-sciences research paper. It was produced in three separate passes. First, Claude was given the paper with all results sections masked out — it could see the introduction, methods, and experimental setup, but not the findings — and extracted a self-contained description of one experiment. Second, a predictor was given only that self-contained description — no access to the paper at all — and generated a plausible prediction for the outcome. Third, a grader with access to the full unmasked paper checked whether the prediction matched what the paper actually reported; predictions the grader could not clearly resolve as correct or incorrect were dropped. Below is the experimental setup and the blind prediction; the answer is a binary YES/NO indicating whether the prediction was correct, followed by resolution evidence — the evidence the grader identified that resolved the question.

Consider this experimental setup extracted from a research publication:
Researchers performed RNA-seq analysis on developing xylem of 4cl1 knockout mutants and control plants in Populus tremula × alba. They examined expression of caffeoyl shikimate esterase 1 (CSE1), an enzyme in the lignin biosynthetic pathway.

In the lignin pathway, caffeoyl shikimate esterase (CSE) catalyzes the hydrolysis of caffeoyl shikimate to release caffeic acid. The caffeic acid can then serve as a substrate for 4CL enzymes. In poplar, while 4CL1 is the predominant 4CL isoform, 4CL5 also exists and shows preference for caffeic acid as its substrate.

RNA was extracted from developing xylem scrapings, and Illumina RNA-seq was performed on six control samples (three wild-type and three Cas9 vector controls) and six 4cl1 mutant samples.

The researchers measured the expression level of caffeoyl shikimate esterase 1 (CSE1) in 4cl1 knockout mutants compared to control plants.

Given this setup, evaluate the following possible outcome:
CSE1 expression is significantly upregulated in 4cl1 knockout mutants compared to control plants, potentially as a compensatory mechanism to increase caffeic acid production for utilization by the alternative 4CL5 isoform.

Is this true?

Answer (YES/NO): YES